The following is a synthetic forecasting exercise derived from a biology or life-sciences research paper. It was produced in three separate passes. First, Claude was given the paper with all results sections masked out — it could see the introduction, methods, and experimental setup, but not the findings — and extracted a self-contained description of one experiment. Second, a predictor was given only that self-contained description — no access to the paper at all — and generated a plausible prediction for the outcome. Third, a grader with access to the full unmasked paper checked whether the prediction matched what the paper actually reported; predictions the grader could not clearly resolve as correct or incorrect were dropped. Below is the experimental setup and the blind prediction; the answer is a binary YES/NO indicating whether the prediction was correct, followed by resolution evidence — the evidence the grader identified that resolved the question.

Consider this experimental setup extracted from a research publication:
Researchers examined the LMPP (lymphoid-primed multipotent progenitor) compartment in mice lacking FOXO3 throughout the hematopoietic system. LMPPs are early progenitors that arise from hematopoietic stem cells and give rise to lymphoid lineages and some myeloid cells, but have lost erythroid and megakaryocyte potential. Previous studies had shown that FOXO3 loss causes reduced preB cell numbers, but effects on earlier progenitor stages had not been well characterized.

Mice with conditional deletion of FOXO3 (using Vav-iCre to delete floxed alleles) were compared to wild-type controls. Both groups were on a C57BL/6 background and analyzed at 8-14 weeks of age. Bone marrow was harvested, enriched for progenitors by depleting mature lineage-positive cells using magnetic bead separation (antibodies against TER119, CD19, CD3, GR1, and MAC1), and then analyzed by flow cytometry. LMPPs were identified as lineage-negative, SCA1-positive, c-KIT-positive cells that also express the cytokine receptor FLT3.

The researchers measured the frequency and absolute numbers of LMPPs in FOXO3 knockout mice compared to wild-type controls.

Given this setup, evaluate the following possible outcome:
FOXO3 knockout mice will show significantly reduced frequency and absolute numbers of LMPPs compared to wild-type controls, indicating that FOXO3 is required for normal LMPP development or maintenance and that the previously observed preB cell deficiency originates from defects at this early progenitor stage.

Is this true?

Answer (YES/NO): YES